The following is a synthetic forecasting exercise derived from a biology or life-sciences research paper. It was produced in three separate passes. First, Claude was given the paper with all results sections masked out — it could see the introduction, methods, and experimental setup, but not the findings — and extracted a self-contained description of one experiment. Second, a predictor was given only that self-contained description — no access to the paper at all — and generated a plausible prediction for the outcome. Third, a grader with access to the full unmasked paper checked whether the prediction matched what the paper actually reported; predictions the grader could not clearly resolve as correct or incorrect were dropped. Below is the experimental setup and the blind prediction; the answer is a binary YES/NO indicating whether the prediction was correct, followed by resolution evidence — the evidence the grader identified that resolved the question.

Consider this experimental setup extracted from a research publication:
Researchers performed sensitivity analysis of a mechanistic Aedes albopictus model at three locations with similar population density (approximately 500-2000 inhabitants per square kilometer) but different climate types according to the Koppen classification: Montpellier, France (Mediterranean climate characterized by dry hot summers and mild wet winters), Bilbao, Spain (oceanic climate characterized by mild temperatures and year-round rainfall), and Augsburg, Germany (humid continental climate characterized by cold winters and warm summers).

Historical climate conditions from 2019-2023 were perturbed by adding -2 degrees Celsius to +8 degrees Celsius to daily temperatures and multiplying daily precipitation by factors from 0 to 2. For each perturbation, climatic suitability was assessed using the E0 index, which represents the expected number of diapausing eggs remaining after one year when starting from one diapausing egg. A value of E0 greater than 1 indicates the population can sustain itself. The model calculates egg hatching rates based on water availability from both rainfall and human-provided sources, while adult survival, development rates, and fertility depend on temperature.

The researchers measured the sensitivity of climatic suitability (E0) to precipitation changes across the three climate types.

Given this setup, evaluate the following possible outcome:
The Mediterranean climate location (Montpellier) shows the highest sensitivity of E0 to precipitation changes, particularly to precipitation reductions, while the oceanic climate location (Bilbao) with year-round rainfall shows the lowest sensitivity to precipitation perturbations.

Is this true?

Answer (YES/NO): NO